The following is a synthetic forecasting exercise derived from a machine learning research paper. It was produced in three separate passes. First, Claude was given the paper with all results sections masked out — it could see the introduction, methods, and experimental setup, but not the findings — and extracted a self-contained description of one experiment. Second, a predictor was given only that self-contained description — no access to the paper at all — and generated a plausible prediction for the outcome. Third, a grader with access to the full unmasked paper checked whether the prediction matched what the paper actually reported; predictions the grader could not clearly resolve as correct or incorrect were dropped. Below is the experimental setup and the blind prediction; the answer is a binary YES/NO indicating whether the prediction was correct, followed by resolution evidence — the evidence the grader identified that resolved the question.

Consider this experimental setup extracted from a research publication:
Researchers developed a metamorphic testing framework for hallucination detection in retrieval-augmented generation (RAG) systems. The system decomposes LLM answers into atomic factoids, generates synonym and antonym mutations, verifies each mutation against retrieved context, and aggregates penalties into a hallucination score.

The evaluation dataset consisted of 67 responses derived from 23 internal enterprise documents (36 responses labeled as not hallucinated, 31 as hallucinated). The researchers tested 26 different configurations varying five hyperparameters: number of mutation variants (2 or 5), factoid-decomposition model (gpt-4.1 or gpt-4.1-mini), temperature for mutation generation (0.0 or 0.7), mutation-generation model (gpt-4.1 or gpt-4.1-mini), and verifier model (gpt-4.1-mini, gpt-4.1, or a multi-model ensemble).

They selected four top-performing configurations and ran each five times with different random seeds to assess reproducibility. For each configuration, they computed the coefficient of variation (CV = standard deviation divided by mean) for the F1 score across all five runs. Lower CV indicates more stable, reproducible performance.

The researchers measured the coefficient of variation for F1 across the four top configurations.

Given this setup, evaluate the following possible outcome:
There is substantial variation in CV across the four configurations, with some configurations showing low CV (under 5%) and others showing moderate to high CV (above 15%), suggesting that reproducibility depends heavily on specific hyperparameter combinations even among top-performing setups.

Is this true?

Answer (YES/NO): NO